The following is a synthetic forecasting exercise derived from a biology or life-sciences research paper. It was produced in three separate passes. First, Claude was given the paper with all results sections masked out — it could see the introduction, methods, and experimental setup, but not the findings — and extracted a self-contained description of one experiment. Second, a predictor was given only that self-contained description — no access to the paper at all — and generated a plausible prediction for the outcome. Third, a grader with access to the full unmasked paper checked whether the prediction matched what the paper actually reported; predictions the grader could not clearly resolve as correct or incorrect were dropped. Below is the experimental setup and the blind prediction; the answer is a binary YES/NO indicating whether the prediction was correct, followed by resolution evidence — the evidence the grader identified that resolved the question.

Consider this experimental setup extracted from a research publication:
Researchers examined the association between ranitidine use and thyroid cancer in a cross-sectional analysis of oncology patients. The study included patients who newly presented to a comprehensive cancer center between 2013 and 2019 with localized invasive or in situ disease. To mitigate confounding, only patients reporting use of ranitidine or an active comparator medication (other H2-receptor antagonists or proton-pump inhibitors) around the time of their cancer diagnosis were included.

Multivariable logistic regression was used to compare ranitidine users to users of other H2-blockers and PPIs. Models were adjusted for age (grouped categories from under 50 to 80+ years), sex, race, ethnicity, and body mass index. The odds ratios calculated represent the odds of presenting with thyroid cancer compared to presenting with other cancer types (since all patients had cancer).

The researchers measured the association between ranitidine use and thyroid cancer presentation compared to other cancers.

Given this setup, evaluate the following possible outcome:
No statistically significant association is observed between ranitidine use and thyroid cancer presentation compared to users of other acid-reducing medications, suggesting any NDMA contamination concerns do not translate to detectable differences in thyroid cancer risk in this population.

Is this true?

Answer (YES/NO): NO